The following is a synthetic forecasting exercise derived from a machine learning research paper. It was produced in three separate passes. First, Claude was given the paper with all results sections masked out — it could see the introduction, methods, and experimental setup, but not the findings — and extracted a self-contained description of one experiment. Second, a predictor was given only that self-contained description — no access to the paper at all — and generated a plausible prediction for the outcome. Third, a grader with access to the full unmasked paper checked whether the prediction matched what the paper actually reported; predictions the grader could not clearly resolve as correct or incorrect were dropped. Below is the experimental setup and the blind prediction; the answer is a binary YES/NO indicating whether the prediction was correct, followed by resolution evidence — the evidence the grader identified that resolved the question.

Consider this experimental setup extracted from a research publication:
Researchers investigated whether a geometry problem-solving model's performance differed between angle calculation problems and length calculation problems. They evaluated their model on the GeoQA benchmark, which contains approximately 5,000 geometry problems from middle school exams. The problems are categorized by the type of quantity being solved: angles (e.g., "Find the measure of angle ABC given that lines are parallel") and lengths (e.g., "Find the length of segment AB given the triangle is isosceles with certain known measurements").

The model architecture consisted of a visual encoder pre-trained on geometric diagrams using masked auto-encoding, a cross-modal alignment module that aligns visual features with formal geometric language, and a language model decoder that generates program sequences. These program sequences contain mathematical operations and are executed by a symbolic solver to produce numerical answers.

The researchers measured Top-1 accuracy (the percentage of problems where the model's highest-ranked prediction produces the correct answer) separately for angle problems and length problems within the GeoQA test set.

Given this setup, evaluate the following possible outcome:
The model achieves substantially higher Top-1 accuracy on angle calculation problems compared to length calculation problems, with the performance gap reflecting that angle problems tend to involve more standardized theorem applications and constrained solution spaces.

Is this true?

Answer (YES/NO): YES